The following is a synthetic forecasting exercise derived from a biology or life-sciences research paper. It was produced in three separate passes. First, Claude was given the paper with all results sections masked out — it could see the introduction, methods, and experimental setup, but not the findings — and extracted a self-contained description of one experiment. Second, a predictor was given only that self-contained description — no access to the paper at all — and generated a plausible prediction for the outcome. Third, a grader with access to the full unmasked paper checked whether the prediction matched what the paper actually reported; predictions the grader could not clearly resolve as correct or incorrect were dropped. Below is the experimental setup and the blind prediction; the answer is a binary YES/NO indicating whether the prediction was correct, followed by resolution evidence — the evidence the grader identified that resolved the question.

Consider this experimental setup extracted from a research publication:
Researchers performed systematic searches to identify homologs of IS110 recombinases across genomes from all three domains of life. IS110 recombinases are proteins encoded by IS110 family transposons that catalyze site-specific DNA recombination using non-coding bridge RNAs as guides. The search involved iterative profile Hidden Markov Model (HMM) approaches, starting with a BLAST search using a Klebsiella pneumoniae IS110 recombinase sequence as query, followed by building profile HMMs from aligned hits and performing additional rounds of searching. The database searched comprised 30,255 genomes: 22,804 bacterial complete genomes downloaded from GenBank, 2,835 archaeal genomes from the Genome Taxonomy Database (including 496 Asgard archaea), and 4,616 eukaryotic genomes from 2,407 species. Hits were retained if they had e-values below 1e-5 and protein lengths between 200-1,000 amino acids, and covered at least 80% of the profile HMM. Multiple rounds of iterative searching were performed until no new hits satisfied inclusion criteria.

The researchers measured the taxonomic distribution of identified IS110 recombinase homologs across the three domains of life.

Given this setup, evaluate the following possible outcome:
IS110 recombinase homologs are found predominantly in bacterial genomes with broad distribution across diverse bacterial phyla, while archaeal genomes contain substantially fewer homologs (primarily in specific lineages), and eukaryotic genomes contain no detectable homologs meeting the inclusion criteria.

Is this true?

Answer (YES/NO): YES